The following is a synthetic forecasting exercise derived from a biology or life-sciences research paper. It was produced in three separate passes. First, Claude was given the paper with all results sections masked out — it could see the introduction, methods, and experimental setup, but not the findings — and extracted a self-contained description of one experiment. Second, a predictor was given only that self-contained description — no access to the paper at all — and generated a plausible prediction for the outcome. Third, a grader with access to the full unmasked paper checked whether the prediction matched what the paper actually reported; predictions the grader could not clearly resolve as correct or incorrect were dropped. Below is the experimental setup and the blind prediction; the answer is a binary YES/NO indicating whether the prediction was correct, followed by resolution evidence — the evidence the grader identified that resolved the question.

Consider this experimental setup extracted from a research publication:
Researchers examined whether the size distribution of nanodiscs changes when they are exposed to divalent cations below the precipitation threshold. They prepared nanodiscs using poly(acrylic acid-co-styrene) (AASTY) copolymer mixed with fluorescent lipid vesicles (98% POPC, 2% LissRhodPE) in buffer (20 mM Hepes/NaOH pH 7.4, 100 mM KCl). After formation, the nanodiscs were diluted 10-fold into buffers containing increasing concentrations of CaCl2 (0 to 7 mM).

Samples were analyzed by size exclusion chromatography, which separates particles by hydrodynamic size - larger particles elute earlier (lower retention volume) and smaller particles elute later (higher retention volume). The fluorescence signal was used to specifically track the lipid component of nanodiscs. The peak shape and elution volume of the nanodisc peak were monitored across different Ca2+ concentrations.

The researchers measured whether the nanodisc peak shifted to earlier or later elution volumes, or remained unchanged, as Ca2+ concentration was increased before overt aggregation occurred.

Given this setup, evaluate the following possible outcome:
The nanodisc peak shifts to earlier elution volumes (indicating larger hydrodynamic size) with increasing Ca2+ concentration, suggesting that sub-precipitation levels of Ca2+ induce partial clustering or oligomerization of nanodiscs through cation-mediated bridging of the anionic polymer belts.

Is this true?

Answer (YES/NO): YES